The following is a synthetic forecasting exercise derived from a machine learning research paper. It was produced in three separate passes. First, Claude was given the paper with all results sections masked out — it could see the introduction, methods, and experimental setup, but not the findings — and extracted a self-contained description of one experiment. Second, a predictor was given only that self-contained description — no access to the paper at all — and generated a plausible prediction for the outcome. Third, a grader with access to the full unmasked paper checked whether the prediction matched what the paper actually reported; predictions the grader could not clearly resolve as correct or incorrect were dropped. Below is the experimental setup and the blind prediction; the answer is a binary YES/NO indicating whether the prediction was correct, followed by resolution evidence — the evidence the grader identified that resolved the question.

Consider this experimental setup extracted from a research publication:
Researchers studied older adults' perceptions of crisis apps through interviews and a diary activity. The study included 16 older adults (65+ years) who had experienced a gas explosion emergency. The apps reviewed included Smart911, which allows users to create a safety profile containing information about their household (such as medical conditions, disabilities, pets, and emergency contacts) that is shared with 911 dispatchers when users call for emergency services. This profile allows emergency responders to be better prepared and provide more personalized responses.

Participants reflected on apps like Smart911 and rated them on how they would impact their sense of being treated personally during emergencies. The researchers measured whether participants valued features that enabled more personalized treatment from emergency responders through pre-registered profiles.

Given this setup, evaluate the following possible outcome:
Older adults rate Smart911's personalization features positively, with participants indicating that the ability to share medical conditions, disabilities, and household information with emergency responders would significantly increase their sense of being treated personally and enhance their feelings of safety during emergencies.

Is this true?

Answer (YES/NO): YES